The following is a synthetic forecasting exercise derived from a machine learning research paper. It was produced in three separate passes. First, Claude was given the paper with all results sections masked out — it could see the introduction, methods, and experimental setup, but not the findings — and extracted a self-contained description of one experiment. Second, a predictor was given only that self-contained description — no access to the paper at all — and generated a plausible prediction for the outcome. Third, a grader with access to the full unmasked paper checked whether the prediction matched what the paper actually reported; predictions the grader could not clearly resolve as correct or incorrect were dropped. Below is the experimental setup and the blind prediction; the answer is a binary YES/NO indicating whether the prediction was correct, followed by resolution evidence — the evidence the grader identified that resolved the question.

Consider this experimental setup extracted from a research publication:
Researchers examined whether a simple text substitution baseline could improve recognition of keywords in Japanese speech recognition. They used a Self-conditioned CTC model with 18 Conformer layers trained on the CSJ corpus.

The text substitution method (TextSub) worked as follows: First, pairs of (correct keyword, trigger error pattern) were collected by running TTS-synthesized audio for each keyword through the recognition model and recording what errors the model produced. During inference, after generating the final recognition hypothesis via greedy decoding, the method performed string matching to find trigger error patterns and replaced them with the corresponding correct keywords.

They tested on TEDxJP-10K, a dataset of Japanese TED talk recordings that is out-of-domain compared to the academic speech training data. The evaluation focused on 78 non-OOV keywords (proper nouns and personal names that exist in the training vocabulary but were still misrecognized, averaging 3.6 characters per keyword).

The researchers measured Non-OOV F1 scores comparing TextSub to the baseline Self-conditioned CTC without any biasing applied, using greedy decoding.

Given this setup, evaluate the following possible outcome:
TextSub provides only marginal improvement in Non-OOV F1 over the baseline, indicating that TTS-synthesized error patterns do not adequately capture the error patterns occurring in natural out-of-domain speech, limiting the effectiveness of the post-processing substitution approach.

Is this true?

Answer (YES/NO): NO